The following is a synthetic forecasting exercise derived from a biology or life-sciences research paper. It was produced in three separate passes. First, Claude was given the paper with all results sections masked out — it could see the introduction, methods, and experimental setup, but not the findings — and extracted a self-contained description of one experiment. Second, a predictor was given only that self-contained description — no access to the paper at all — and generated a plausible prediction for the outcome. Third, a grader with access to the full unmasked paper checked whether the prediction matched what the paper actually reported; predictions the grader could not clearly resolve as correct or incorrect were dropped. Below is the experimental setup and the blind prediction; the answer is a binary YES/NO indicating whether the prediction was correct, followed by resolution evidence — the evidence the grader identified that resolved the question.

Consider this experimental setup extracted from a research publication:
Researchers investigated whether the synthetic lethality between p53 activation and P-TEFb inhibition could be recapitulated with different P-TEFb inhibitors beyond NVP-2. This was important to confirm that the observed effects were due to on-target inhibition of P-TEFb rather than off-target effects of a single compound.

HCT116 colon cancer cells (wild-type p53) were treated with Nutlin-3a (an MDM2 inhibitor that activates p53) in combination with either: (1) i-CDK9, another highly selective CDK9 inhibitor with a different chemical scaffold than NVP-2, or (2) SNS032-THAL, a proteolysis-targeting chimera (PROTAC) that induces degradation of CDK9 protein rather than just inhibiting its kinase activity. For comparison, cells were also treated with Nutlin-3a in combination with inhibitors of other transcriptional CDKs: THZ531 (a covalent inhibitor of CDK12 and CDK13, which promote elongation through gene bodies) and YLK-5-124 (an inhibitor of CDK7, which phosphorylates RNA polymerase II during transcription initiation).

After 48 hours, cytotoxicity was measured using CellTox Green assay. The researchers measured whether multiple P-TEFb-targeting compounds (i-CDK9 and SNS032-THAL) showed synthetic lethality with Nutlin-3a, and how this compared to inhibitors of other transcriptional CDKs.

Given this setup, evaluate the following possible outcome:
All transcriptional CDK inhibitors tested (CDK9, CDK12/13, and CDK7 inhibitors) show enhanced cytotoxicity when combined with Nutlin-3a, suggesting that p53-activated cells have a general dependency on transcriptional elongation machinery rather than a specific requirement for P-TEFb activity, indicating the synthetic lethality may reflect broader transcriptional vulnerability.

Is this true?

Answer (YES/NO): NO